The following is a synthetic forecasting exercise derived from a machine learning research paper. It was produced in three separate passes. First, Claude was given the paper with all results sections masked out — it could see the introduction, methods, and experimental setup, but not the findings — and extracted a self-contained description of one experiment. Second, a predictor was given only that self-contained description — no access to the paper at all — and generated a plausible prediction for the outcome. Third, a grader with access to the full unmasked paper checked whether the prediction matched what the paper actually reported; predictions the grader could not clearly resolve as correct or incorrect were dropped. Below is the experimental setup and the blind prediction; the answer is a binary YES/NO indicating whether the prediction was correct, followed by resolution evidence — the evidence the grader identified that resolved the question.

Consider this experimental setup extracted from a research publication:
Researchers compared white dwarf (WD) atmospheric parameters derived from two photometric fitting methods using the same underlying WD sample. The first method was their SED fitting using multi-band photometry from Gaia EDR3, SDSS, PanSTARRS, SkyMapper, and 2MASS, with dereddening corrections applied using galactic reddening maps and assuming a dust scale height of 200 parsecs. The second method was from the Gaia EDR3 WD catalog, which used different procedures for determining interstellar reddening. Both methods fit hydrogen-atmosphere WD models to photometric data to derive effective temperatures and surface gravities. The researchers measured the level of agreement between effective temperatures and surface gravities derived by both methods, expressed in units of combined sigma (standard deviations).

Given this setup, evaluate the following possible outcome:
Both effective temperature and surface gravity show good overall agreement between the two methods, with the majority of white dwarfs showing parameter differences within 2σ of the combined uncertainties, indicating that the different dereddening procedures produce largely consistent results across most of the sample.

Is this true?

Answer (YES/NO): YES